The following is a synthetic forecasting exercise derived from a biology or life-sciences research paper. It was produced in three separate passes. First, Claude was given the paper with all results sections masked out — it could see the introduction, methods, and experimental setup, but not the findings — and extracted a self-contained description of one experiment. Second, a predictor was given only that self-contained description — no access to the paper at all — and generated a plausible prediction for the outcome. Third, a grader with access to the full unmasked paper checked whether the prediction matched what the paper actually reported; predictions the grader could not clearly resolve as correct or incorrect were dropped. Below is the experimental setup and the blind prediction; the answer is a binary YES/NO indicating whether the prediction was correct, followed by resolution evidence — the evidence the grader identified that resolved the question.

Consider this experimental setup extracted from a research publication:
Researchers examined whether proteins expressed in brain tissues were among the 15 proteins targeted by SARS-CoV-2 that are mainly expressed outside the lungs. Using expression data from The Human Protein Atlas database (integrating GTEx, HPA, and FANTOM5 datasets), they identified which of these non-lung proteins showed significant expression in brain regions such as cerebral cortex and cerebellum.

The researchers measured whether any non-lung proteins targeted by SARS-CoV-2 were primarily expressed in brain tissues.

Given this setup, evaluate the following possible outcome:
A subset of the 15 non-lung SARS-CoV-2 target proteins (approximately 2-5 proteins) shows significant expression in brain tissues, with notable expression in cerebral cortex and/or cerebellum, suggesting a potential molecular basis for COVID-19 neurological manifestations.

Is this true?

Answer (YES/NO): YES